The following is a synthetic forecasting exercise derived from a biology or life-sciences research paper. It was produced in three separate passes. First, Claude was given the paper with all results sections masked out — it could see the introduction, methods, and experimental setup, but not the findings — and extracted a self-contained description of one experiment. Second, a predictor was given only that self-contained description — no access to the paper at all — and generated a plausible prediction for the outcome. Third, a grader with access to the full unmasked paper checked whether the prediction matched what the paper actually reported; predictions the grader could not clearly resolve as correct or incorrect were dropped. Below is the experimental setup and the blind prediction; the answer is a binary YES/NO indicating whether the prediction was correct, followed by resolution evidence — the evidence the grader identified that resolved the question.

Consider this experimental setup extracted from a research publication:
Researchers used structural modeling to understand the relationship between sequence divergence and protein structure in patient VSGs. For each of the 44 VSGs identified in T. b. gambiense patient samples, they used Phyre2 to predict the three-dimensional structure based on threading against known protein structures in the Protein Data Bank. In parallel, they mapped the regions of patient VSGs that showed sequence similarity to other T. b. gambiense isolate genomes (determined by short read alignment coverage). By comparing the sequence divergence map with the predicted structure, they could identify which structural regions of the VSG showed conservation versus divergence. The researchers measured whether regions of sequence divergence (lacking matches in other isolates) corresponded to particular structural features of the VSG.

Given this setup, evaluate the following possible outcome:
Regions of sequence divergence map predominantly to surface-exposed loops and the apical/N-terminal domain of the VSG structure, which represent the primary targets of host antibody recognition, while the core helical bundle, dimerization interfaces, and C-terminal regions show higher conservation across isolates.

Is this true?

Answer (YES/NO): YES